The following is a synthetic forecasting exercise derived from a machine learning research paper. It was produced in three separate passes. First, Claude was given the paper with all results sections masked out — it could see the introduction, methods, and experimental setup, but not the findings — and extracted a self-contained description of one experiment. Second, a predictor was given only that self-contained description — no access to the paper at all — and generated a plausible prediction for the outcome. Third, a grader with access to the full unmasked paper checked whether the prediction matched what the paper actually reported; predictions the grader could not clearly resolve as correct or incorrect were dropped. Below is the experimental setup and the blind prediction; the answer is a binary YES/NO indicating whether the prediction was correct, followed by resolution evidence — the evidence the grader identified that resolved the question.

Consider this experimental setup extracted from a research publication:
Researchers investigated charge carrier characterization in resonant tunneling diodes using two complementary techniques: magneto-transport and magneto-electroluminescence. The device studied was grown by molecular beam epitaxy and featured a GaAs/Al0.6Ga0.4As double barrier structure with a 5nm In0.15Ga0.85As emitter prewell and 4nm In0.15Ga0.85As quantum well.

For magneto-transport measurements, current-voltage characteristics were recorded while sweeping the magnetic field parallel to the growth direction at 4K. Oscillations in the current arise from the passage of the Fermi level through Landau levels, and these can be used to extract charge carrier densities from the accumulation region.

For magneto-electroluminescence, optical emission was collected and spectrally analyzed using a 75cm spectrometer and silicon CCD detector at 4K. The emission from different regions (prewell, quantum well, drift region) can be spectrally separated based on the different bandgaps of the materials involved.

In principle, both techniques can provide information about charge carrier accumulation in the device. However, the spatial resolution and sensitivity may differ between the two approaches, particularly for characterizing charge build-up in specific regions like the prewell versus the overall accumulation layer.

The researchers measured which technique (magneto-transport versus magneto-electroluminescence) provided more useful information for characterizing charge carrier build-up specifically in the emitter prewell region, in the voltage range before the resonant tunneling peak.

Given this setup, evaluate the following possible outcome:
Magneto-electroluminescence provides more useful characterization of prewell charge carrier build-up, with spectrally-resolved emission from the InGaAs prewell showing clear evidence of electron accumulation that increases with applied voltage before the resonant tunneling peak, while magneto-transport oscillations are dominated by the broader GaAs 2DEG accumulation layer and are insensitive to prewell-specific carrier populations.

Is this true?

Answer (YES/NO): NO